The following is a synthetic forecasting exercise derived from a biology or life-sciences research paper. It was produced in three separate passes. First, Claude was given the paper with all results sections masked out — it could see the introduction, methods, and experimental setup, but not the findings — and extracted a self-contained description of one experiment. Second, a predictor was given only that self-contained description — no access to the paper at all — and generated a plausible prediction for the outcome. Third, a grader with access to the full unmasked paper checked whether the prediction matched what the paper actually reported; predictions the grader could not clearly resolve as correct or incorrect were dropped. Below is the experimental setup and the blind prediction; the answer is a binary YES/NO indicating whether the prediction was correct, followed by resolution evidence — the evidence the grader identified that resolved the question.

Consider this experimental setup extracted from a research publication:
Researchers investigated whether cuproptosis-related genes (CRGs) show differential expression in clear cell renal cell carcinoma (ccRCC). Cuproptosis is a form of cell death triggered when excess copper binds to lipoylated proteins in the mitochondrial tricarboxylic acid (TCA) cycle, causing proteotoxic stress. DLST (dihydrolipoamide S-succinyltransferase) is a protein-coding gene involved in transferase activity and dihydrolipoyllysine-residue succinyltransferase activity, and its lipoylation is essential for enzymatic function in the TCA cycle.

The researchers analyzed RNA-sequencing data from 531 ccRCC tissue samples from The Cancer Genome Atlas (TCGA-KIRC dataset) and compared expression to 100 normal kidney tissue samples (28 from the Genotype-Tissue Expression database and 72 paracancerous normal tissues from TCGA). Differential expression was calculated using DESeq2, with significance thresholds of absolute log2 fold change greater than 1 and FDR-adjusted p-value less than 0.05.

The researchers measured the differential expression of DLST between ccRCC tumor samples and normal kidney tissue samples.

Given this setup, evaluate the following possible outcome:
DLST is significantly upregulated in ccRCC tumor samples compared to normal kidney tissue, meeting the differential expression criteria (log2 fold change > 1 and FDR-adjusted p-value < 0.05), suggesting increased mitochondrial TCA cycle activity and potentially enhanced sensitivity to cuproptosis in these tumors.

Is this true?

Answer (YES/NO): NO